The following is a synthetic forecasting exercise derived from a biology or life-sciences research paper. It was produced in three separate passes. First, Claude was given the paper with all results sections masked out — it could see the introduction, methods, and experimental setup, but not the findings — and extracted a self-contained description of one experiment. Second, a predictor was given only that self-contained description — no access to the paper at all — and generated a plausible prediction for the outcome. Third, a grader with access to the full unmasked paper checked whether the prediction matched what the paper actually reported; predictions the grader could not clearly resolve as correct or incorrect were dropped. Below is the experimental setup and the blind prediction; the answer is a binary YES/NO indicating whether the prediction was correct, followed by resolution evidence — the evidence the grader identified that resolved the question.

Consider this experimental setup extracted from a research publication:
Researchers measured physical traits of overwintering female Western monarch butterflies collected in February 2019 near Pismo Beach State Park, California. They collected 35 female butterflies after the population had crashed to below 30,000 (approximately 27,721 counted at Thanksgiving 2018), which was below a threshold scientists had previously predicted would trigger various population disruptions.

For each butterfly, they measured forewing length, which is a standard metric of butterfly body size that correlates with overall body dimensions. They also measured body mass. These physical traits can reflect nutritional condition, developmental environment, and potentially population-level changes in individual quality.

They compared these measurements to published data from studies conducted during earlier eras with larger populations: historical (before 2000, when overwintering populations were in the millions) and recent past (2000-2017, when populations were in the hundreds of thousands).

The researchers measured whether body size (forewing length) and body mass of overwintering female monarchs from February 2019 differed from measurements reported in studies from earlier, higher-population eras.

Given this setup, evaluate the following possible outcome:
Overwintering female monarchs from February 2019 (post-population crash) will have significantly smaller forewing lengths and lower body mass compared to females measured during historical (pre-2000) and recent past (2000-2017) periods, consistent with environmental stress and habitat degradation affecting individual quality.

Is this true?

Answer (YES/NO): NO